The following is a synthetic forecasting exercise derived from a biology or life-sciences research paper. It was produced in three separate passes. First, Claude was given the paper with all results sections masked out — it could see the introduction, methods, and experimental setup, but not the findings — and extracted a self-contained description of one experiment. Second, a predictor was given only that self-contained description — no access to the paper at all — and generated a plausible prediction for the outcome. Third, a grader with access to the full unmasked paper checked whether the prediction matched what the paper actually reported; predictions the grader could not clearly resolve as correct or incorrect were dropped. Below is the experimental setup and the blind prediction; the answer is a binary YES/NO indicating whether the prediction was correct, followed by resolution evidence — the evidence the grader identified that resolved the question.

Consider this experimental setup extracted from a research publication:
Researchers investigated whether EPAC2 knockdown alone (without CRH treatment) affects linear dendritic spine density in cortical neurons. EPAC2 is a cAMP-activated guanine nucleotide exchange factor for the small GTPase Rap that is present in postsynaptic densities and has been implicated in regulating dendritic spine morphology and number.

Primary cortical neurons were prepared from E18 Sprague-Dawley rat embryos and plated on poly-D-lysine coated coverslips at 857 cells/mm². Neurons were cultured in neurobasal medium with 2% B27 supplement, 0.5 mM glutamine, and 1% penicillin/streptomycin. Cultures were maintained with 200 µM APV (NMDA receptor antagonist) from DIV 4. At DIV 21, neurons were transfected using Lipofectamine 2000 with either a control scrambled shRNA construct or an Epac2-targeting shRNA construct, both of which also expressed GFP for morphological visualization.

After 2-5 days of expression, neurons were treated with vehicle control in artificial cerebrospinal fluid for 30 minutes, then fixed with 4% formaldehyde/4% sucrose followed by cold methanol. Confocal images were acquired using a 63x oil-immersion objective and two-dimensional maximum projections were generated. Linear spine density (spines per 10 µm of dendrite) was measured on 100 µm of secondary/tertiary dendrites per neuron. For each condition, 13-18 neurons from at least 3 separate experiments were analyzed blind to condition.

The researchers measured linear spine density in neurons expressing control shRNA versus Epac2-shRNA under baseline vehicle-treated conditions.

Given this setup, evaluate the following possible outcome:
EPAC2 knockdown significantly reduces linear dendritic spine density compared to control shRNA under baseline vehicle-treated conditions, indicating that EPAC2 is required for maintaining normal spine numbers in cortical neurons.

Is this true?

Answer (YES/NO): NO